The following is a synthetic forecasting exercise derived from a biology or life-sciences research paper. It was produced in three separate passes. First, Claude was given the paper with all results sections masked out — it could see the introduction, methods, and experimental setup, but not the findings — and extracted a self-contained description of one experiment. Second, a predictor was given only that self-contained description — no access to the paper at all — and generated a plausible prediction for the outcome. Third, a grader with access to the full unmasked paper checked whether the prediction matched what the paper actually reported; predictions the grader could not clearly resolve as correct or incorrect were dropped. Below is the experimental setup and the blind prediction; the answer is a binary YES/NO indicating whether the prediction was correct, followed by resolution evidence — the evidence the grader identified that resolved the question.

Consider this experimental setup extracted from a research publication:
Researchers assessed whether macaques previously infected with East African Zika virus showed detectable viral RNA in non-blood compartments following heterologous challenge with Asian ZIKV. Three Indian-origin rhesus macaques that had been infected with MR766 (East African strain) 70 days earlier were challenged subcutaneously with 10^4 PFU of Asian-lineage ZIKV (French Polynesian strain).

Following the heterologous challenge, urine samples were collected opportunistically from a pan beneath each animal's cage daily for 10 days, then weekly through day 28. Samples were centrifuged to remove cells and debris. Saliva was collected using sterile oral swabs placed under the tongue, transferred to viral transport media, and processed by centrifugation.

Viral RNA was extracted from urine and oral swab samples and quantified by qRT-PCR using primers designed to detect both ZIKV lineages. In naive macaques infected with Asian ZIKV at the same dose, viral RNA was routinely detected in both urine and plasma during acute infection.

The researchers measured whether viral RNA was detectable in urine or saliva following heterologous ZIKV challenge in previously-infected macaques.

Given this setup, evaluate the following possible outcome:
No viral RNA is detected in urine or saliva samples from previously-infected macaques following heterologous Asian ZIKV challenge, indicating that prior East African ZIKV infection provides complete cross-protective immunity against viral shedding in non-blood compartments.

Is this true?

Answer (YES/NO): YES